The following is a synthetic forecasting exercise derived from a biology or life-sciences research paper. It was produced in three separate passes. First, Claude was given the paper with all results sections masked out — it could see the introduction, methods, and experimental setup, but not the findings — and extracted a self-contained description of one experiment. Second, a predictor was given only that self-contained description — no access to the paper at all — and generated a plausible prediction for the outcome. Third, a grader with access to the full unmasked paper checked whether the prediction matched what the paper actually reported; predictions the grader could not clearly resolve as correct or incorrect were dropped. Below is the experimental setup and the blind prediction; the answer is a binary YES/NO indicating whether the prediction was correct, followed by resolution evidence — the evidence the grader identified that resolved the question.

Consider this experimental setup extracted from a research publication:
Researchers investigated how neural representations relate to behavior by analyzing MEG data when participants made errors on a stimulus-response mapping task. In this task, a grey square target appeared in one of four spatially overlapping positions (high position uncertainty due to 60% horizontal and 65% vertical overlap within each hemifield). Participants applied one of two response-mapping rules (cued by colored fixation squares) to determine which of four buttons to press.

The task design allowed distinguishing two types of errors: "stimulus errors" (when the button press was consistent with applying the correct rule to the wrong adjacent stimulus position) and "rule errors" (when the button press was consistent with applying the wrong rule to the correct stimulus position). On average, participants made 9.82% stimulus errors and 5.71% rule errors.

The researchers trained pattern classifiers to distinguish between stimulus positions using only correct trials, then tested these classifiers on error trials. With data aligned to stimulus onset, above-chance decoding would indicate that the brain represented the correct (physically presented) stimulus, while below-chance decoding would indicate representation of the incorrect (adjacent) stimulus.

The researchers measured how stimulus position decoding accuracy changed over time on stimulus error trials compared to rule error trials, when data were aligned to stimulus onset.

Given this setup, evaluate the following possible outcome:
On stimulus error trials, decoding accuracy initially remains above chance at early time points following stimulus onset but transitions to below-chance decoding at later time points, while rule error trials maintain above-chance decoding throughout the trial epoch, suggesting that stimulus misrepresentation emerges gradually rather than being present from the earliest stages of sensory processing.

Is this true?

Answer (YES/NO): NO